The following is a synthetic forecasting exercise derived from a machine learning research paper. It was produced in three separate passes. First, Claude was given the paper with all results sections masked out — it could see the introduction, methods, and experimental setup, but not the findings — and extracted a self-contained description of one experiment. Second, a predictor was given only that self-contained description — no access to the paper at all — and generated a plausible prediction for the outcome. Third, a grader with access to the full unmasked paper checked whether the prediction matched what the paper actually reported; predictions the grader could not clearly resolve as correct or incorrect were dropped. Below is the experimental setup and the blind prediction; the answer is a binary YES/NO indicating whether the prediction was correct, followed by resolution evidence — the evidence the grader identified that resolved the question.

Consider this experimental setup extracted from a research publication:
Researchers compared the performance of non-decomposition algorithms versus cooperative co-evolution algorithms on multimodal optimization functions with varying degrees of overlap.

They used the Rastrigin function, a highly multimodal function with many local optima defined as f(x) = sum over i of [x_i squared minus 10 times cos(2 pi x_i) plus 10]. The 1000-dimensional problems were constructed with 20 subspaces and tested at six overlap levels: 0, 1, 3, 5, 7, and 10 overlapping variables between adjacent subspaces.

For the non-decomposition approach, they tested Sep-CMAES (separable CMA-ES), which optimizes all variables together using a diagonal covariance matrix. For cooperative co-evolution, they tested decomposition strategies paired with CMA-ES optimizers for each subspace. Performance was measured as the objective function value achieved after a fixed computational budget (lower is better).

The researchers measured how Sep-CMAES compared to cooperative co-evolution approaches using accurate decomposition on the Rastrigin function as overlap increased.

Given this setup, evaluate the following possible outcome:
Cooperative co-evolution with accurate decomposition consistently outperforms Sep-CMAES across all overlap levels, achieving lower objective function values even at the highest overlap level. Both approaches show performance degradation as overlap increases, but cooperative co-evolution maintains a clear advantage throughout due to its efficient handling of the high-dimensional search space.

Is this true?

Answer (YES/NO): NO